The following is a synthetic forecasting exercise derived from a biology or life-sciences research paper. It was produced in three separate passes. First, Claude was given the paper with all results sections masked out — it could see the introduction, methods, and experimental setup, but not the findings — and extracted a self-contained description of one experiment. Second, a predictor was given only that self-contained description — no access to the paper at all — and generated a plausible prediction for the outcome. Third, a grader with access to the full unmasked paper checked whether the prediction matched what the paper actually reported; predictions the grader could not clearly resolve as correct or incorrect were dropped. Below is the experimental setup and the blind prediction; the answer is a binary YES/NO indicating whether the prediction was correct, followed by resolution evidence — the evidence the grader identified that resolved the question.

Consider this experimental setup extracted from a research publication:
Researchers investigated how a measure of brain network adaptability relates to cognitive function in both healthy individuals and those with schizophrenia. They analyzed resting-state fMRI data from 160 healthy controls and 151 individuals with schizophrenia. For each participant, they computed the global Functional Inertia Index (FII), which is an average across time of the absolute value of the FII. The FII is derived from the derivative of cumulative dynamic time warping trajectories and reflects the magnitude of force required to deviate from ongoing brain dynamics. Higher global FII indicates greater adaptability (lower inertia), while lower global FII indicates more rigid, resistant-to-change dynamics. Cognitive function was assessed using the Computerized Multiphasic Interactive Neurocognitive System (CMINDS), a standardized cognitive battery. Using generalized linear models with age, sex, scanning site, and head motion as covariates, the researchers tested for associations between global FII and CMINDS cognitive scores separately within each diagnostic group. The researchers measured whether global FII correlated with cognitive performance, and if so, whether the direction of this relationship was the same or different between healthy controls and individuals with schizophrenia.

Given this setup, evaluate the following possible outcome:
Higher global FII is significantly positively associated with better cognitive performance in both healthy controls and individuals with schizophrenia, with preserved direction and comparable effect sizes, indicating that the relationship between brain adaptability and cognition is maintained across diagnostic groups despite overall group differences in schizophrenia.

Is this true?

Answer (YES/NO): NO